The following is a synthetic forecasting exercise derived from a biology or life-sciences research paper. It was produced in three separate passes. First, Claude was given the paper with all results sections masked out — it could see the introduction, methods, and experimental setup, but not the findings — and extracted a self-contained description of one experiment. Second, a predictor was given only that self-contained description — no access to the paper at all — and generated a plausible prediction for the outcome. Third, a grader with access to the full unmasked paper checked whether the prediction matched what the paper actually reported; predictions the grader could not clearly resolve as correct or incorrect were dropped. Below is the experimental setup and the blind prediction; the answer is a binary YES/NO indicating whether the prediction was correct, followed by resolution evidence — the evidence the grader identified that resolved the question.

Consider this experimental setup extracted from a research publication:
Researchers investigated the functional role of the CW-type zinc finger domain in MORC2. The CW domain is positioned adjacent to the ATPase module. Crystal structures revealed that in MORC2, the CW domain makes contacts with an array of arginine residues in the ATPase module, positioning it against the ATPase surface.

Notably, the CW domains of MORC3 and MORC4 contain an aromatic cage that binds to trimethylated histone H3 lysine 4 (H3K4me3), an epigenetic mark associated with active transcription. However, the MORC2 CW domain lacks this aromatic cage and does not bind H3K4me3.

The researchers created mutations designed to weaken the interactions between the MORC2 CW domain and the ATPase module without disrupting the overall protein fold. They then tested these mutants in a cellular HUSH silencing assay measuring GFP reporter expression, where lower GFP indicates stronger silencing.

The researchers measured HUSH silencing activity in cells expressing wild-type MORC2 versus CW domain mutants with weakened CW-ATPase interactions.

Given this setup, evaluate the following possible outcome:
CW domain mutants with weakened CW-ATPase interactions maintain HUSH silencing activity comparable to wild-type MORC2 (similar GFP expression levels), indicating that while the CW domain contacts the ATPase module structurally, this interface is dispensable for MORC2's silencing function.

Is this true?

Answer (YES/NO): NO